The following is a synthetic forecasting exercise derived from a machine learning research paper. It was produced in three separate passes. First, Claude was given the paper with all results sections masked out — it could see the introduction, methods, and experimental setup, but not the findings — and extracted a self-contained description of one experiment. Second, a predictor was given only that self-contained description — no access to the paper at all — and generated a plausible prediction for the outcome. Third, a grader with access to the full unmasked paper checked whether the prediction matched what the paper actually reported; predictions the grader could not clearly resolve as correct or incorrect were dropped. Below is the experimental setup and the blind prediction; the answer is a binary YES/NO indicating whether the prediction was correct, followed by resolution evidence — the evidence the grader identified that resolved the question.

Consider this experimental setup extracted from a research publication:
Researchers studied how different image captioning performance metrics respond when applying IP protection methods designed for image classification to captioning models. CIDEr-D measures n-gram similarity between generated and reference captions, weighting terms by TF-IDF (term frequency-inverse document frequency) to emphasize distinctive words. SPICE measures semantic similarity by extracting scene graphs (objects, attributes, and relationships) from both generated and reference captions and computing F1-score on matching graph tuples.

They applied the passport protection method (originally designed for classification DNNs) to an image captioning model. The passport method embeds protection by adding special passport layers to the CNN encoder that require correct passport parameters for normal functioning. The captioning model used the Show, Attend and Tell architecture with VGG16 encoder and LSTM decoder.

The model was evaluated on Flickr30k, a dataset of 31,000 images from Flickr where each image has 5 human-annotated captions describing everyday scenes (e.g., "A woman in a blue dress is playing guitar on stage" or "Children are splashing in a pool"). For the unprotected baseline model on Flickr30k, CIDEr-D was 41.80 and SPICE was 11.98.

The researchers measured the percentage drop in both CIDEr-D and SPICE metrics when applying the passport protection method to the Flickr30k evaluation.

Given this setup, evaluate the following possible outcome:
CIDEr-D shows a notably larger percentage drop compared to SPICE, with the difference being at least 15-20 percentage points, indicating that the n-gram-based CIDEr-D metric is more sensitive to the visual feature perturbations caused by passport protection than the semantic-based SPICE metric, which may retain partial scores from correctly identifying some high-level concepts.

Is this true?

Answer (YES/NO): YES